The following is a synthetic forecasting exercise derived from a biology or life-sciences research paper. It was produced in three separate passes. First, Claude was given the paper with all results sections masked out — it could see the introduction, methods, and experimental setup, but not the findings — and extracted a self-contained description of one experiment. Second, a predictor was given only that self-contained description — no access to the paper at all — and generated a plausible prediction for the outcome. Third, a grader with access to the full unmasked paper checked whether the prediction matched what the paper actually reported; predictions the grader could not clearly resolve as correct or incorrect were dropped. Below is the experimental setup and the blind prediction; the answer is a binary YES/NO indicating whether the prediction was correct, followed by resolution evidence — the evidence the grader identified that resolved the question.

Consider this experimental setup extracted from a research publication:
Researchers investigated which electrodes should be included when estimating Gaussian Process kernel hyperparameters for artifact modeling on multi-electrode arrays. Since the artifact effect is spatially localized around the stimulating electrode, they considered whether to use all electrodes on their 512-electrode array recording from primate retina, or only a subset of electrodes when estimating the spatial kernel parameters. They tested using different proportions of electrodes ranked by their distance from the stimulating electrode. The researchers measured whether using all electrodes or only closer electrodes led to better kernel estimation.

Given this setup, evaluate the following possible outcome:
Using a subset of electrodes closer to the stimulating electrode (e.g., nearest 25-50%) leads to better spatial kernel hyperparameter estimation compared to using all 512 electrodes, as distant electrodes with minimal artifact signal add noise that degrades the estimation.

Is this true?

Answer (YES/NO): YES